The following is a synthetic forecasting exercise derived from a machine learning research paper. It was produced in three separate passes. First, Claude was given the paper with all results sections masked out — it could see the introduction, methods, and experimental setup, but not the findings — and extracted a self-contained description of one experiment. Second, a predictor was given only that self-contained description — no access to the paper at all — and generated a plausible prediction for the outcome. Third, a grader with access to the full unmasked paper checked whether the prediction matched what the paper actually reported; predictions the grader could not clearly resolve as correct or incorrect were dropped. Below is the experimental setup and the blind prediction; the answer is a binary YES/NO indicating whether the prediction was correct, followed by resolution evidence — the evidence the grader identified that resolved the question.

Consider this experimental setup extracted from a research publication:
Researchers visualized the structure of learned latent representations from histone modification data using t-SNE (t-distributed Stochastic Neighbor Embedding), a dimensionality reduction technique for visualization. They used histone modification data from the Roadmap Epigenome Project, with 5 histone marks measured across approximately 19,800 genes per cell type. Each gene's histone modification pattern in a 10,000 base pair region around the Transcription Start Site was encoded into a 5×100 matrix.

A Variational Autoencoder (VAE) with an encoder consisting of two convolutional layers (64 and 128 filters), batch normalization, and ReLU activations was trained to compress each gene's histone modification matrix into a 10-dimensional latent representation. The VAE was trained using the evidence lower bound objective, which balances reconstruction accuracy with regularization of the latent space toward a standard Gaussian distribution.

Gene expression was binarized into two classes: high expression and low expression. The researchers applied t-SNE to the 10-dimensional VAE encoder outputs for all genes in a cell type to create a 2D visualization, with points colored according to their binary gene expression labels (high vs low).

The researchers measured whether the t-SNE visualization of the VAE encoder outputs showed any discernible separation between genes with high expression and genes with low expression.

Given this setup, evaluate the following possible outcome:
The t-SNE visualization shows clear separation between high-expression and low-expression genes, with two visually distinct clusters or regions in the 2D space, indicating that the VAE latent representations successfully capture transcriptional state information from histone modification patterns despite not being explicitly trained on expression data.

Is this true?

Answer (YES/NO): YES